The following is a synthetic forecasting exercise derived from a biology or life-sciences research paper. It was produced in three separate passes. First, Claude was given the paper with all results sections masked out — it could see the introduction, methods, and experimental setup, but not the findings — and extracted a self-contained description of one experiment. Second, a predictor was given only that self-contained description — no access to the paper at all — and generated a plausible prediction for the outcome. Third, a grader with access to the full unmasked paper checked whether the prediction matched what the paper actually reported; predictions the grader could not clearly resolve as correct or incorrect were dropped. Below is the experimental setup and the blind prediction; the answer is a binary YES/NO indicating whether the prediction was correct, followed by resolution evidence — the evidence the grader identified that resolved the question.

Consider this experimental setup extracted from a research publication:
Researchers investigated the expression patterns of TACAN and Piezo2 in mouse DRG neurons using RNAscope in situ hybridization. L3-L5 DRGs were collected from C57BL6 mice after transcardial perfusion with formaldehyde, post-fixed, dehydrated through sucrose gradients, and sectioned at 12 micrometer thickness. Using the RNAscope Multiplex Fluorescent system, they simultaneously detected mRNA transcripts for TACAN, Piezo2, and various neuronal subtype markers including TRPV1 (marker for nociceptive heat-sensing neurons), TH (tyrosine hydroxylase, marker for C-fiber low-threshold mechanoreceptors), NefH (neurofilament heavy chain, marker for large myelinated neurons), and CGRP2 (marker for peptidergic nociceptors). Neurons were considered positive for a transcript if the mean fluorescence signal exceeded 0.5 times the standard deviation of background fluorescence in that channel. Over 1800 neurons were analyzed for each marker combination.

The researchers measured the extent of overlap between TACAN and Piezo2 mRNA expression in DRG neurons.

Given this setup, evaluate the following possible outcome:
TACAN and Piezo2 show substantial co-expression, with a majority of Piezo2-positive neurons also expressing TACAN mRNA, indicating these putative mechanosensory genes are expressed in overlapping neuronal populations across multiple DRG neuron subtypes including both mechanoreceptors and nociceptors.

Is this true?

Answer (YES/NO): YES